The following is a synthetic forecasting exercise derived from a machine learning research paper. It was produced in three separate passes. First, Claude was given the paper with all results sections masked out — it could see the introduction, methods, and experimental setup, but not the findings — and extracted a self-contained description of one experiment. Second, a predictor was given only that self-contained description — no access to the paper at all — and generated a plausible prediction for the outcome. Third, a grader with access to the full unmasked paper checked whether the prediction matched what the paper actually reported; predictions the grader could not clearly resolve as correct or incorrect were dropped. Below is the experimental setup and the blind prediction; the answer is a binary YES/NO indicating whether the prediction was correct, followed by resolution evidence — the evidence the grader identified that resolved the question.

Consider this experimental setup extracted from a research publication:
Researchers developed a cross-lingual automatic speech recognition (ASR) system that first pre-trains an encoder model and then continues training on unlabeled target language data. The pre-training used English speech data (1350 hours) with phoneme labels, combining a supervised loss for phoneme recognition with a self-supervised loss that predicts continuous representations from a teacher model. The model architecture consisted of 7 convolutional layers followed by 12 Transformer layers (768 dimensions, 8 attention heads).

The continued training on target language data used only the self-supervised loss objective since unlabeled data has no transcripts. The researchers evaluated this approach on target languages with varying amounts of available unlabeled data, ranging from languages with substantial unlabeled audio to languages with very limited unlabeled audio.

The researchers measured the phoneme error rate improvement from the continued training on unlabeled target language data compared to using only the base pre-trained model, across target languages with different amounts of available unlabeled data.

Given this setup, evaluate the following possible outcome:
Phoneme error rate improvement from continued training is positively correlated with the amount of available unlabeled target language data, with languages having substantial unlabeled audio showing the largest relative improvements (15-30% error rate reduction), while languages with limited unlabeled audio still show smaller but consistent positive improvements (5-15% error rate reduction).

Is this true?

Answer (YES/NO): NO